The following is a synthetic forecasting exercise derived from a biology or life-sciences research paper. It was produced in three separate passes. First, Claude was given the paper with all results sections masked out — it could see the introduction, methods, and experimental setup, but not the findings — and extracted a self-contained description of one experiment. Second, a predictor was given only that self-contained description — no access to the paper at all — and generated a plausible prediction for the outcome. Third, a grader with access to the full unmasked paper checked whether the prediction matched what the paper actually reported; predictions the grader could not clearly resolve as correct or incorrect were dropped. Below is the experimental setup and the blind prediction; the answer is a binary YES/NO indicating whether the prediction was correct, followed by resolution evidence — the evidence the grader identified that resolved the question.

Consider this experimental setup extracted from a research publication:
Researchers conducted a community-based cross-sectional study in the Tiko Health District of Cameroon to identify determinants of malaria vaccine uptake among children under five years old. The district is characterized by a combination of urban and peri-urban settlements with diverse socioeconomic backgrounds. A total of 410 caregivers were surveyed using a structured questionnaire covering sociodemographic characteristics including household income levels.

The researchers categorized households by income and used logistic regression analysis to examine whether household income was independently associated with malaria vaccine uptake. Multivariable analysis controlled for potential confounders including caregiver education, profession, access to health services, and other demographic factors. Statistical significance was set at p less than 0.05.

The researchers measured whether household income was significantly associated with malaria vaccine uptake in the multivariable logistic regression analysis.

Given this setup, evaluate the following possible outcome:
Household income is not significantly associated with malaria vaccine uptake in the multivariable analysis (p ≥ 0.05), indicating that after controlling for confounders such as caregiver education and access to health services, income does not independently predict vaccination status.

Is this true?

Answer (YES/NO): NO